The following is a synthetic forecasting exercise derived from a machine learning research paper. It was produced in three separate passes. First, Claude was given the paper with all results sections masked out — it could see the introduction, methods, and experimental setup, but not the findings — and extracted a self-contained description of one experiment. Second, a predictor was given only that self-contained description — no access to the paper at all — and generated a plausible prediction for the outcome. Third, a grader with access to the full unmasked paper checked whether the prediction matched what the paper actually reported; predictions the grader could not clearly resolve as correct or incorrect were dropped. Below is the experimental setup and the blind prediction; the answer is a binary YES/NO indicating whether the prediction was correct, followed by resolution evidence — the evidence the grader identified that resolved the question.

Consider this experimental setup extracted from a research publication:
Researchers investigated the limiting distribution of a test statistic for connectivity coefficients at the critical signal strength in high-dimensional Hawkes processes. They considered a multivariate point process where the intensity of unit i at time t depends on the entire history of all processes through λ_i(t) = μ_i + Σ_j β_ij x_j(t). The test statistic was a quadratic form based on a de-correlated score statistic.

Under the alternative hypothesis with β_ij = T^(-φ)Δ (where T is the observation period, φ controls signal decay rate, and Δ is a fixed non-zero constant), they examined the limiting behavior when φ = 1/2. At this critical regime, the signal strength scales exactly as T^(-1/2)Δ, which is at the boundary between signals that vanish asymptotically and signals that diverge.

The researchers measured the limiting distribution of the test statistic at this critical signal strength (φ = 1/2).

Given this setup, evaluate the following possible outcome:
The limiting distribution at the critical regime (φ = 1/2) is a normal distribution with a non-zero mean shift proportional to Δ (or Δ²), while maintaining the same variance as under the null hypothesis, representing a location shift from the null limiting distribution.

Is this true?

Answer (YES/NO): NO